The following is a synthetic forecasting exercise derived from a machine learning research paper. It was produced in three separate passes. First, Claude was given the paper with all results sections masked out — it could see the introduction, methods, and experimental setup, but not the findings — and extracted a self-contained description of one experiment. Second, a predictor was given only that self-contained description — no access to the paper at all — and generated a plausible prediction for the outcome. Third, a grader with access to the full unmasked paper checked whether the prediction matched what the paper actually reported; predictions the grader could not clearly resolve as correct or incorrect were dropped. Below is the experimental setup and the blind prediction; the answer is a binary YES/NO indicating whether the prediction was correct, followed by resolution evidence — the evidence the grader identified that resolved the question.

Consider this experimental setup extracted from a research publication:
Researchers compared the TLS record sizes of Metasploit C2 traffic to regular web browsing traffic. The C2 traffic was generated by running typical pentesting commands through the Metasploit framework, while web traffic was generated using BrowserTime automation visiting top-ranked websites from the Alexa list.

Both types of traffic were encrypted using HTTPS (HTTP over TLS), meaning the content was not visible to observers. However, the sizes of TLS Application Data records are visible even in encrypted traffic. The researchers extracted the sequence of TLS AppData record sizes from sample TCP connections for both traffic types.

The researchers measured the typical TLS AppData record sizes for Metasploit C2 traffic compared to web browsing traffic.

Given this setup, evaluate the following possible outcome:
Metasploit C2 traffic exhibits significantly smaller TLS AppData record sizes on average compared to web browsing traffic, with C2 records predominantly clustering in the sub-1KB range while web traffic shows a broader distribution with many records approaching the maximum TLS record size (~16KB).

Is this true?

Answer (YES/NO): YES